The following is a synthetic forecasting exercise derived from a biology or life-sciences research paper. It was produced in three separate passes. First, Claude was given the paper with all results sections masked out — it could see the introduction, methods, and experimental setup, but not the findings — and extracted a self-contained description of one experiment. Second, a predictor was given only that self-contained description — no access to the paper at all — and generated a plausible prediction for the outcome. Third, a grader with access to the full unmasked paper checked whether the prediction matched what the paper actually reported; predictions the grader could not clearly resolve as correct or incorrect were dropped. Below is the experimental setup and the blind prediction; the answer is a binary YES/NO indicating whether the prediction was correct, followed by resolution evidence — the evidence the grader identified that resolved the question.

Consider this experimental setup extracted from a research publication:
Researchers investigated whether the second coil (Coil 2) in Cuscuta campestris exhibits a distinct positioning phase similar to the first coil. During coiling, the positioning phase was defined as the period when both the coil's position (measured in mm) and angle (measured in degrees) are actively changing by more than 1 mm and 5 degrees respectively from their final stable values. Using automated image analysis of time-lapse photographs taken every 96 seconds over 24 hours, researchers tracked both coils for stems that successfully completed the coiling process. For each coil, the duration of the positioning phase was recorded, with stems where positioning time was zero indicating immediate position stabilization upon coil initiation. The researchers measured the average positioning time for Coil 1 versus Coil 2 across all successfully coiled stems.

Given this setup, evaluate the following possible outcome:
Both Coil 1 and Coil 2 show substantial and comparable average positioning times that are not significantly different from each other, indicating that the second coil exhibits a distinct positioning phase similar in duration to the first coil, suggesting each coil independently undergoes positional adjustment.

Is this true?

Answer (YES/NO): NO